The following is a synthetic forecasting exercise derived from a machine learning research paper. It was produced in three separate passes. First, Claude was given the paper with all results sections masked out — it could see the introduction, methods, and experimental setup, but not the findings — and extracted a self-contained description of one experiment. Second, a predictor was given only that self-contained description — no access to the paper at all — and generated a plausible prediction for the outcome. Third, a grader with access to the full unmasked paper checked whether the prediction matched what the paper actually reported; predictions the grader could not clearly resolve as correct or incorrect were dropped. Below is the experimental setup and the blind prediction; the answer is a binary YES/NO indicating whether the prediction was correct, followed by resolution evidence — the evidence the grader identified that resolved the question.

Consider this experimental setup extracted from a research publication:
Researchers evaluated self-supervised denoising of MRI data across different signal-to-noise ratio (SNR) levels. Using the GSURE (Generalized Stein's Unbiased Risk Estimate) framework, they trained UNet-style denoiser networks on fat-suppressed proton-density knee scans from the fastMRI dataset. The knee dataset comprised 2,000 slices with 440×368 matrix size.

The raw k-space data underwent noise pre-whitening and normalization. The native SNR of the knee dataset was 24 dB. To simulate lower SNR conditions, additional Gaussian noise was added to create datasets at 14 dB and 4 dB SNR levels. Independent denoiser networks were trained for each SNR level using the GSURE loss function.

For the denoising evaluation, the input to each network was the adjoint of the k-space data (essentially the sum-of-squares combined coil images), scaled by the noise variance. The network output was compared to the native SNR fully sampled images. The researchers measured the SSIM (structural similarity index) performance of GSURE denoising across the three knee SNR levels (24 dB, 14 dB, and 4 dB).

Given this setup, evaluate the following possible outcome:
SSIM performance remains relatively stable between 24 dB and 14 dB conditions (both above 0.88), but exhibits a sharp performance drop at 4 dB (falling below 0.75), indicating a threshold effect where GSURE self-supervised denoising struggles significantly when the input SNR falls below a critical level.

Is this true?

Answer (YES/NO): NO